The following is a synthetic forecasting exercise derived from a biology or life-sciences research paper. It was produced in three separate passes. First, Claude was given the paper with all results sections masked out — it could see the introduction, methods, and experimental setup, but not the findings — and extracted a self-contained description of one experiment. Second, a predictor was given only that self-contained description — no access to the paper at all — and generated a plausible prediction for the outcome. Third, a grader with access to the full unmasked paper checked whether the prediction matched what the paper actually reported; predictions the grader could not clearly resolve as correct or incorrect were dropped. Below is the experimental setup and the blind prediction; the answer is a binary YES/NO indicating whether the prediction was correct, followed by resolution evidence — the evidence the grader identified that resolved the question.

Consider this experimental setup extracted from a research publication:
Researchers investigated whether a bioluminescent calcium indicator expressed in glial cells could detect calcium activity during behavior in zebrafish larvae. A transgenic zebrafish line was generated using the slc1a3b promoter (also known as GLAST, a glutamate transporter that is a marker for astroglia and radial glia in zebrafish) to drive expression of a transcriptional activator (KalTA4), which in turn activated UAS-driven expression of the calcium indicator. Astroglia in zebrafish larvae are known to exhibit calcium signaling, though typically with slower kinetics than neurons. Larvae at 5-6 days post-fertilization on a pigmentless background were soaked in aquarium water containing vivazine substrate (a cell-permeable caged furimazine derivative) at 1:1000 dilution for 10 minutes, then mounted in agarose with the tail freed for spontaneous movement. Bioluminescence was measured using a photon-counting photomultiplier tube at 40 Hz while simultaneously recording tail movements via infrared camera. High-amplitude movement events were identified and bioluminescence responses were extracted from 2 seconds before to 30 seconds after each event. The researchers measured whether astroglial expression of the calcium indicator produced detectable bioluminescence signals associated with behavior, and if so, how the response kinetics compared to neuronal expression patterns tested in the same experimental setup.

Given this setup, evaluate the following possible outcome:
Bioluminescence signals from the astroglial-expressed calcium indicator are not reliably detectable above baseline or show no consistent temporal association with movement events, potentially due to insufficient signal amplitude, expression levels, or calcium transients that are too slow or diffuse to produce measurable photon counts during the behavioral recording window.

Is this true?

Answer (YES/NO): NO